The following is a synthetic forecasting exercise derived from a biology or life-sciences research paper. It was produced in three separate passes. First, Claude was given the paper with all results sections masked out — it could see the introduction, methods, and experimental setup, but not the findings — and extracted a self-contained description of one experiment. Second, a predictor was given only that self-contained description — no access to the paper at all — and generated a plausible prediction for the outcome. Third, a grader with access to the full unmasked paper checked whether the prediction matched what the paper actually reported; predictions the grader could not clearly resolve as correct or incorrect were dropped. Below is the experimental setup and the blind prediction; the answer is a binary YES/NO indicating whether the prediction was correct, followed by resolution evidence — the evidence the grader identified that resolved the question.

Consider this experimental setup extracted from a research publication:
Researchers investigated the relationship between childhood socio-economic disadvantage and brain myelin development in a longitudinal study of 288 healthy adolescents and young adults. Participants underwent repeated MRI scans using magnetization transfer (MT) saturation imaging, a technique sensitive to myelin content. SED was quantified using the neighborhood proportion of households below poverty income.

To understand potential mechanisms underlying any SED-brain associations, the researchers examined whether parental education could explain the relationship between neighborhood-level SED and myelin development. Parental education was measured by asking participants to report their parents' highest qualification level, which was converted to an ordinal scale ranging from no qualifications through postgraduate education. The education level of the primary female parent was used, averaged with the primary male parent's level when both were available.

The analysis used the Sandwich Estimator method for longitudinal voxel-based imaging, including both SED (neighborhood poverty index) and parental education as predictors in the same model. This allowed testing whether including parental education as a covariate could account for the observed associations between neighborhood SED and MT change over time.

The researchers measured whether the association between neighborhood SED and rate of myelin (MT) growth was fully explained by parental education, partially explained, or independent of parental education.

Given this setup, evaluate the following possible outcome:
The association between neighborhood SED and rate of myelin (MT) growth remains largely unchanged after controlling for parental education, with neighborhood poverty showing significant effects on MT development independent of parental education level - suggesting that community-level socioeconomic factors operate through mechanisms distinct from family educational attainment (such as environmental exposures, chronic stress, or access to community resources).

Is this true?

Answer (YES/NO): NO